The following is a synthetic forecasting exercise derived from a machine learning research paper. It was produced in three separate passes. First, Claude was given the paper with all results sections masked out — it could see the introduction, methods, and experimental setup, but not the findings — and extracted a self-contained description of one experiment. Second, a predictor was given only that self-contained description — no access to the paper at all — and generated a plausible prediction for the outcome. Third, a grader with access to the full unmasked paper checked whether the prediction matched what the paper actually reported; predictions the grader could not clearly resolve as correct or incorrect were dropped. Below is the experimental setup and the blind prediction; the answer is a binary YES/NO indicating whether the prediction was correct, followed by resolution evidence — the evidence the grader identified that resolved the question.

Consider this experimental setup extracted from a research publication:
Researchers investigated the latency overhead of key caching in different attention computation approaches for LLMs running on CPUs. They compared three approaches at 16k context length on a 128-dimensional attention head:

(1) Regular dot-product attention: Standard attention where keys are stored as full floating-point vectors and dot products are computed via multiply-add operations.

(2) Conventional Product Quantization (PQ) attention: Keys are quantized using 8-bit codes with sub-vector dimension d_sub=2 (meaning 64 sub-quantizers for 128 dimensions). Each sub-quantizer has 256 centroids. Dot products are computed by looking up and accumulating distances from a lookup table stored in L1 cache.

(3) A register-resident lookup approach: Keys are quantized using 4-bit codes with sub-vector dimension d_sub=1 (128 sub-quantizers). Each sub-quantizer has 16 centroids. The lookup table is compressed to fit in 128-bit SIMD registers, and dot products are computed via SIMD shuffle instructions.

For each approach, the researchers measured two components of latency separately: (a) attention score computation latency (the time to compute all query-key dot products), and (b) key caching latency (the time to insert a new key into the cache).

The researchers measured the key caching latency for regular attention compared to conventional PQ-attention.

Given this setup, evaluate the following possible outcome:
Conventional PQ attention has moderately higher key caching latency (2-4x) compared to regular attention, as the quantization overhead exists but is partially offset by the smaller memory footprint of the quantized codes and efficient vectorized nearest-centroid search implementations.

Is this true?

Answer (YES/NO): NO